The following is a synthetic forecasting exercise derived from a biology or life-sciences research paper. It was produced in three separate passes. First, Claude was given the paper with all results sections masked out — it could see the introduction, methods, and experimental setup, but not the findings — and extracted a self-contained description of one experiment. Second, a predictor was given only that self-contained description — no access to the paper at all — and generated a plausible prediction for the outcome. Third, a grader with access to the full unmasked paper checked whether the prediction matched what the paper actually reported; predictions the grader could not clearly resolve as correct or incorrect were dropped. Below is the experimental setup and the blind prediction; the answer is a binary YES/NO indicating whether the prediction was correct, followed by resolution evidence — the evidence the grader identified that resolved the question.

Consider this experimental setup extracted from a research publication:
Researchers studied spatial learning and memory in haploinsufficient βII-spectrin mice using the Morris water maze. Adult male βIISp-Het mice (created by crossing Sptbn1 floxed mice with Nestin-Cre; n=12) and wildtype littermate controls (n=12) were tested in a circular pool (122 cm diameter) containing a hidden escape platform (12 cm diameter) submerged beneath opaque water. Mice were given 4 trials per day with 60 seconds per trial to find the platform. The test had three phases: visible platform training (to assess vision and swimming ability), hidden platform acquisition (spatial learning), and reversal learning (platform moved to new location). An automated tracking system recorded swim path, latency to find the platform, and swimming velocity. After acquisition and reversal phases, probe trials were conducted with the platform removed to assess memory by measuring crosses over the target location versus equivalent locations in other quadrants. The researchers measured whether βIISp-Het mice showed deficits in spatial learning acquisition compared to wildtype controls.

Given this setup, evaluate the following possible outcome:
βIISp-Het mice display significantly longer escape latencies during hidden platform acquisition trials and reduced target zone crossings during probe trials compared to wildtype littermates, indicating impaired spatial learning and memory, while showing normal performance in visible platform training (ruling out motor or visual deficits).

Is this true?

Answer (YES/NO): NO